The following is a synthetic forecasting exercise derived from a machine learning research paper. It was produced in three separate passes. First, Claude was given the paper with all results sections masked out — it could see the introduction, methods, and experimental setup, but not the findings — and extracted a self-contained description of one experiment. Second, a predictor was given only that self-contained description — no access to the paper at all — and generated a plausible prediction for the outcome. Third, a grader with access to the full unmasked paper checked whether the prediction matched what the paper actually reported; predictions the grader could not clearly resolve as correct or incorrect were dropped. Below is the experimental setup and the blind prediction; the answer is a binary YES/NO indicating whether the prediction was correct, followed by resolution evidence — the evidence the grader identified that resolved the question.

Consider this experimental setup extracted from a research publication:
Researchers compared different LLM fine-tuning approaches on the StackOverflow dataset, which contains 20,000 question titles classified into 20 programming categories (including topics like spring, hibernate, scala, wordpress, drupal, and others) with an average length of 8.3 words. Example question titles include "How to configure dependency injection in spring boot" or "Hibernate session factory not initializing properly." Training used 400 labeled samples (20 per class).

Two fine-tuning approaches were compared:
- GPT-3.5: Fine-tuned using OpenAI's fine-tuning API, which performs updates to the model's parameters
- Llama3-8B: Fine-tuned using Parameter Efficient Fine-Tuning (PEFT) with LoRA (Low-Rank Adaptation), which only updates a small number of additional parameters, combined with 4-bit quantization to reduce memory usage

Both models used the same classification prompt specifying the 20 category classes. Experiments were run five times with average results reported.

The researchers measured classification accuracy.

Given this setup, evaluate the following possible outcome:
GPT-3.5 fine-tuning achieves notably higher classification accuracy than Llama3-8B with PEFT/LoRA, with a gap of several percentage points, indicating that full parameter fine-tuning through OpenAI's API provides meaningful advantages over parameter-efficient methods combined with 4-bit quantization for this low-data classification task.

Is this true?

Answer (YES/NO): NO